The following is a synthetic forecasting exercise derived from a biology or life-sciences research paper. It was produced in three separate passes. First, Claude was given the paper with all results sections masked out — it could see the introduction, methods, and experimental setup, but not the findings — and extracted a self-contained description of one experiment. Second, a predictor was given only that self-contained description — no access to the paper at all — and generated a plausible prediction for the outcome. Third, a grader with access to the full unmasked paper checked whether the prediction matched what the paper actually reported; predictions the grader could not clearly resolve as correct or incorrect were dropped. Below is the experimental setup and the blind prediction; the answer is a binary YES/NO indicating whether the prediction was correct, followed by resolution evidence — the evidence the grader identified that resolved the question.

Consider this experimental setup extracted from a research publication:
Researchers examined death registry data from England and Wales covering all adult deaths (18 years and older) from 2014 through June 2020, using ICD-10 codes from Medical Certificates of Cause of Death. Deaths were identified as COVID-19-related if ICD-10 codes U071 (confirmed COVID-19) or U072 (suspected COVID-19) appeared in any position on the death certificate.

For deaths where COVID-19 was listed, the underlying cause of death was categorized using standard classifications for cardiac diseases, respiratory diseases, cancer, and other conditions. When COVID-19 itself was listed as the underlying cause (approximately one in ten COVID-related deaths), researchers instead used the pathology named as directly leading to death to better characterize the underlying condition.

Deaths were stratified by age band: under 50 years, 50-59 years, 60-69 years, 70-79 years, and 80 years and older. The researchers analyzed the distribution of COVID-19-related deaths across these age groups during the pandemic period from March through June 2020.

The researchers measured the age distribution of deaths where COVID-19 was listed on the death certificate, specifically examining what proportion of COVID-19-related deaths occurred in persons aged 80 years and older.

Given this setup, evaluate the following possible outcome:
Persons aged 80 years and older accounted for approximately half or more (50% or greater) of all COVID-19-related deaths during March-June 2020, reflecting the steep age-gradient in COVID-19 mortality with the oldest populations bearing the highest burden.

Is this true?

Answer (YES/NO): YES